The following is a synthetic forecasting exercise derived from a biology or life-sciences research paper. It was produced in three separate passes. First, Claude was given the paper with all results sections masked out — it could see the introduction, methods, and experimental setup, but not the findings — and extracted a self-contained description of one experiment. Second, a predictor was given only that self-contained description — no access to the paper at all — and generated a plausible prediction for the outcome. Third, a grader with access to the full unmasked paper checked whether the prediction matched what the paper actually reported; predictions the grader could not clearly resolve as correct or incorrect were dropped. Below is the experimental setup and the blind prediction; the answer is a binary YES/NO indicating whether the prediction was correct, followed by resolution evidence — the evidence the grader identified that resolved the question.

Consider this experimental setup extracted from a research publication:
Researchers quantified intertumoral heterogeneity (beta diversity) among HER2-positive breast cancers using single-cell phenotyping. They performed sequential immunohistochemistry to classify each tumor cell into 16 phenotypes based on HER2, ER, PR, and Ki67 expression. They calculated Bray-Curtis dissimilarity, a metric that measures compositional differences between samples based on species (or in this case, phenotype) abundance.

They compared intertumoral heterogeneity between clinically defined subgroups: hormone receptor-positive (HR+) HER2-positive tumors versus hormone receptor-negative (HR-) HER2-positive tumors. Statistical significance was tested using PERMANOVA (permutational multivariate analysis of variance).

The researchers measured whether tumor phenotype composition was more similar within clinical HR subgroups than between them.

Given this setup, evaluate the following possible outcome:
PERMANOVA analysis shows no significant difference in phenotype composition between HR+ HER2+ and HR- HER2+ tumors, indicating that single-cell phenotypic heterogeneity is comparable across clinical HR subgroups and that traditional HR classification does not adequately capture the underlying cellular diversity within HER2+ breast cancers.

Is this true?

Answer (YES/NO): NO